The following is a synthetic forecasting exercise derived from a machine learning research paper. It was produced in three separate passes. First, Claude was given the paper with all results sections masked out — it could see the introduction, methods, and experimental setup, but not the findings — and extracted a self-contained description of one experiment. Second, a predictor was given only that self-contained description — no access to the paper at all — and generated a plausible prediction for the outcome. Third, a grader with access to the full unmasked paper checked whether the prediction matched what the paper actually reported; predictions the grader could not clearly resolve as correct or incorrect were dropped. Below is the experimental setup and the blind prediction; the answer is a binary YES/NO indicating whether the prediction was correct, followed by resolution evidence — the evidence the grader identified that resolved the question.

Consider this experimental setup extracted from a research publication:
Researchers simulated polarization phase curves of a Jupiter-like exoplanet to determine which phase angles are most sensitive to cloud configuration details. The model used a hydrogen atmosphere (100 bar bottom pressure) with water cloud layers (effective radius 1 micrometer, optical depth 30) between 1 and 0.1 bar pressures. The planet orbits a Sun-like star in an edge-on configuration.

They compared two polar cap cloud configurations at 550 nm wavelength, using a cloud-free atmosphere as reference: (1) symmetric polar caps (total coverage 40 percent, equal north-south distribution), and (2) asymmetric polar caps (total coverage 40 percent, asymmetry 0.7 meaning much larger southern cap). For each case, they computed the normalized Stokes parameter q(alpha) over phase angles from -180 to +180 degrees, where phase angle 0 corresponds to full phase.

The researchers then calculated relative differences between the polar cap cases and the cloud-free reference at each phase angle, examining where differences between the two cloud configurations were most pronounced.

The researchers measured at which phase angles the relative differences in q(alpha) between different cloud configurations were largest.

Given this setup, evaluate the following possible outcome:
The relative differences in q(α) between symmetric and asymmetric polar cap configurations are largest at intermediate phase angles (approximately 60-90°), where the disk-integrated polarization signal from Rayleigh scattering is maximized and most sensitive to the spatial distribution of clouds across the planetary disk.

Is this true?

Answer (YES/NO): NO